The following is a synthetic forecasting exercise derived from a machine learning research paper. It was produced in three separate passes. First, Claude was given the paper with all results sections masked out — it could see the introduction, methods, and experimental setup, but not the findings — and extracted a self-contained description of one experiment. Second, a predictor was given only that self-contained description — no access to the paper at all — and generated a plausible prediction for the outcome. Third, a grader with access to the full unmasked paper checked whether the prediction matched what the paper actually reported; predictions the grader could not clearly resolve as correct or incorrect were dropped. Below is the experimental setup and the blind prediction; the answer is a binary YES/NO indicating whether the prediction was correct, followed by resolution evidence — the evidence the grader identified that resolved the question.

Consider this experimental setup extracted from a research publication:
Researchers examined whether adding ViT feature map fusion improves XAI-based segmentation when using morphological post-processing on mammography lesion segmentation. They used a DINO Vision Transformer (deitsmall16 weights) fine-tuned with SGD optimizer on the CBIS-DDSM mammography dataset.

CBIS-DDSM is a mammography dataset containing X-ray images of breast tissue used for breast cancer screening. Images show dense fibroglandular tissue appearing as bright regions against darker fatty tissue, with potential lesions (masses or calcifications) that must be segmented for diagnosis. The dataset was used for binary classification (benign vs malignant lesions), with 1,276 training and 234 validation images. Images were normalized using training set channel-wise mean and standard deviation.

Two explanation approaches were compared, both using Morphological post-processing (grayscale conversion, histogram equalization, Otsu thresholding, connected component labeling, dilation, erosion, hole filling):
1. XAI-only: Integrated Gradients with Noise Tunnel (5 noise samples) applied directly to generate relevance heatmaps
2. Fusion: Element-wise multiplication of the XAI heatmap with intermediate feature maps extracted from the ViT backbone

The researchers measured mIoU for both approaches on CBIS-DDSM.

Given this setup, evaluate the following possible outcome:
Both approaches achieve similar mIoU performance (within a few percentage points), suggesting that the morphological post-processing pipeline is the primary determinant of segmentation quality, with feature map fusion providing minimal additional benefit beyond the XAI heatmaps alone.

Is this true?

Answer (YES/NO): NO